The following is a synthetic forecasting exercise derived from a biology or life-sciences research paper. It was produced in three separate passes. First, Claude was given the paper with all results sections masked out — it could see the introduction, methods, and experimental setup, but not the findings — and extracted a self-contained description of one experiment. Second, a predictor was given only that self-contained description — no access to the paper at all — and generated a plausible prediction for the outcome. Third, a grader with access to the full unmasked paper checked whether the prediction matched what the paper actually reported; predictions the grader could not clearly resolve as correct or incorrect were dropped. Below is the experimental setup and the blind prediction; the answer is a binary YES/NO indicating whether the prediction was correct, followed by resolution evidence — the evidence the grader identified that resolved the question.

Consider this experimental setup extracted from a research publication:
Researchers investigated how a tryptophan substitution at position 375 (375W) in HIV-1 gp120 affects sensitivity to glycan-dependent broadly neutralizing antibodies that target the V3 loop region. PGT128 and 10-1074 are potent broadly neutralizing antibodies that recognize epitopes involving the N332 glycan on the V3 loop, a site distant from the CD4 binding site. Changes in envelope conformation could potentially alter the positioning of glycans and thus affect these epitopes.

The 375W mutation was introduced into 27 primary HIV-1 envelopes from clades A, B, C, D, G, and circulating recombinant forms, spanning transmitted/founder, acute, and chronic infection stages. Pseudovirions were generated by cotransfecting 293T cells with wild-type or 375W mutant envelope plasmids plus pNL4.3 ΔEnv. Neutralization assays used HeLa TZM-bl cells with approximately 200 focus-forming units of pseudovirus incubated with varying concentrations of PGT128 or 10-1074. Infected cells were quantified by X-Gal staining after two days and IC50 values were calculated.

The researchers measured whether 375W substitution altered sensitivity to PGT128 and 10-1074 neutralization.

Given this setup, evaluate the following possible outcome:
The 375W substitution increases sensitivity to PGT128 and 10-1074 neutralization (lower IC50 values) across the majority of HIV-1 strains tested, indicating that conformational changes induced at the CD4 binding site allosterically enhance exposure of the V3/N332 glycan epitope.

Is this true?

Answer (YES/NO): NO